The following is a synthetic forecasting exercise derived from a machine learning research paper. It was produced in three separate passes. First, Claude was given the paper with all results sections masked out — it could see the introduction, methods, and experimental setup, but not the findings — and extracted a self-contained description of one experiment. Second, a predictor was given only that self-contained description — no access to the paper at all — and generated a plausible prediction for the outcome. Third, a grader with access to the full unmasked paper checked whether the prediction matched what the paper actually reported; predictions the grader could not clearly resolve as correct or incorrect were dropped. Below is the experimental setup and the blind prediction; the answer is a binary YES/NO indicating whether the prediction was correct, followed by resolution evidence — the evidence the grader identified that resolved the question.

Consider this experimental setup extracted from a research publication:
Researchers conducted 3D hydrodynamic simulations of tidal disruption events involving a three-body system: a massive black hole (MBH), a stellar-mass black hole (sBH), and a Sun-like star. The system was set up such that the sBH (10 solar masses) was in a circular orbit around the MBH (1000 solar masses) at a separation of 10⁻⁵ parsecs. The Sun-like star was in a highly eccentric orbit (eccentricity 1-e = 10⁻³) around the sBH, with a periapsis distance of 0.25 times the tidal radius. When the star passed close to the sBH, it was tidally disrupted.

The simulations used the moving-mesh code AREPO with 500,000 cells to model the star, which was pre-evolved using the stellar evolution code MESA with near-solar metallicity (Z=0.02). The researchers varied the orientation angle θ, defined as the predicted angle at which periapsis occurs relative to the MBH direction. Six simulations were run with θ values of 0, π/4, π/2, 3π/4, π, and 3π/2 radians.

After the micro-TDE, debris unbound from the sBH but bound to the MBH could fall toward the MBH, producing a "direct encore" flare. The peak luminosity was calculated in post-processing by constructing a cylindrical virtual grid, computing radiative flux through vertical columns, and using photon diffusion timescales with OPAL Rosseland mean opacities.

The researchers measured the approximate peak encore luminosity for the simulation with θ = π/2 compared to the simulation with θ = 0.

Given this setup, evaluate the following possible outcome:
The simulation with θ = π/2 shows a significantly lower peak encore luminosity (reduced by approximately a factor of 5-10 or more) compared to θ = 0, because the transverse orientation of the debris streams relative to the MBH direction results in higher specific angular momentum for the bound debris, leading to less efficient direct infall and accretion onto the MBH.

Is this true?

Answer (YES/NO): NO